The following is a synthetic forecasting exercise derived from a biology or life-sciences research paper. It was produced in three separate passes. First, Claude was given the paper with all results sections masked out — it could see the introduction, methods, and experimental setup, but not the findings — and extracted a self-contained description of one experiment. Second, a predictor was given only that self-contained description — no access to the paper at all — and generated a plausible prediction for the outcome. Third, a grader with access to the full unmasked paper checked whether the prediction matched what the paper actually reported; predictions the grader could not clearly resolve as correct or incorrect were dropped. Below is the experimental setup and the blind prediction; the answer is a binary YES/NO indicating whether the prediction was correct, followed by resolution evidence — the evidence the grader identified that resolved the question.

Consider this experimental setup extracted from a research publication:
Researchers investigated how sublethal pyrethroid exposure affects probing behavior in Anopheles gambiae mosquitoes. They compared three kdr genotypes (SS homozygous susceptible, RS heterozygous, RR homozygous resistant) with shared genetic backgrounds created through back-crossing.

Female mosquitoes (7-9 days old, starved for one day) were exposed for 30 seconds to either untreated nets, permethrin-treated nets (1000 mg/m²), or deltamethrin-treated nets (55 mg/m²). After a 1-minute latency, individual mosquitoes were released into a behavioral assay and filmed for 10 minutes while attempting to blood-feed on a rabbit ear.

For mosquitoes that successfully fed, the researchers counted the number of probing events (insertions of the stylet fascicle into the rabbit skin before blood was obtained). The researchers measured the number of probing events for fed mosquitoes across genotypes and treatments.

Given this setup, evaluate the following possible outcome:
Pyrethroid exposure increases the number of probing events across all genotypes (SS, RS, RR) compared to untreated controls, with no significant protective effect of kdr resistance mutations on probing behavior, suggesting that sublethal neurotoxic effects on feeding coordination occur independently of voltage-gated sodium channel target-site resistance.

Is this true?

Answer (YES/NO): NO